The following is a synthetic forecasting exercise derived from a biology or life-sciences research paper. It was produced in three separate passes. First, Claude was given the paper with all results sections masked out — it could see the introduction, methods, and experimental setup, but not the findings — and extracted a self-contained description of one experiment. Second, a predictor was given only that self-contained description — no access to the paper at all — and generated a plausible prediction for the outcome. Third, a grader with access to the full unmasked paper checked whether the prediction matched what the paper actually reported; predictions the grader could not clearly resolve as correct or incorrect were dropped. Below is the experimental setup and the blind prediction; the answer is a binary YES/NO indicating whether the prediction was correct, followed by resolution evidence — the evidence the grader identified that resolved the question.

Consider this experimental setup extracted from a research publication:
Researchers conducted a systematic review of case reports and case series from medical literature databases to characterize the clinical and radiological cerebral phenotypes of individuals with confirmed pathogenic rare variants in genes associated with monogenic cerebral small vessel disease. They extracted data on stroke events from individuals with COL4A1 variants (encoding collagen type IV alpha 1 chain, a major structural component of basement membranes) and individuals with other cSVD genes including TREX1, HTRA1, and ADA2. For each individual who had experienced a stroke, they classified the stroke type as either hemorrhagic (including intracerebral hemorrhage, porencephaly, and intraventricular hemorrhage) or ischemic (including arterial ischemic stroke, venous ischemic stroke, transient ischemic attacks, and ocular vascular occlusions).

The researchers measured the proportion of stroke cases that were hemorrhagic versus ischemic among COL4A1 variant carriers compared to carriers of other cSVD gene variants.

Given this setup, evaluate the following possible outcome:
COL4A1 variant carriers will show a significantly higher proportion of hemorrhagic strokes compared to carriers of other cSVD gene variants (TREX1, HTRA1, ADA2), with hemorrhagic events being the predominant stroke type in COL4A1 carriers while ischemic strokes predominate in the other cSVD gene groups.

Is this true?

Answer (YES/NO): YES